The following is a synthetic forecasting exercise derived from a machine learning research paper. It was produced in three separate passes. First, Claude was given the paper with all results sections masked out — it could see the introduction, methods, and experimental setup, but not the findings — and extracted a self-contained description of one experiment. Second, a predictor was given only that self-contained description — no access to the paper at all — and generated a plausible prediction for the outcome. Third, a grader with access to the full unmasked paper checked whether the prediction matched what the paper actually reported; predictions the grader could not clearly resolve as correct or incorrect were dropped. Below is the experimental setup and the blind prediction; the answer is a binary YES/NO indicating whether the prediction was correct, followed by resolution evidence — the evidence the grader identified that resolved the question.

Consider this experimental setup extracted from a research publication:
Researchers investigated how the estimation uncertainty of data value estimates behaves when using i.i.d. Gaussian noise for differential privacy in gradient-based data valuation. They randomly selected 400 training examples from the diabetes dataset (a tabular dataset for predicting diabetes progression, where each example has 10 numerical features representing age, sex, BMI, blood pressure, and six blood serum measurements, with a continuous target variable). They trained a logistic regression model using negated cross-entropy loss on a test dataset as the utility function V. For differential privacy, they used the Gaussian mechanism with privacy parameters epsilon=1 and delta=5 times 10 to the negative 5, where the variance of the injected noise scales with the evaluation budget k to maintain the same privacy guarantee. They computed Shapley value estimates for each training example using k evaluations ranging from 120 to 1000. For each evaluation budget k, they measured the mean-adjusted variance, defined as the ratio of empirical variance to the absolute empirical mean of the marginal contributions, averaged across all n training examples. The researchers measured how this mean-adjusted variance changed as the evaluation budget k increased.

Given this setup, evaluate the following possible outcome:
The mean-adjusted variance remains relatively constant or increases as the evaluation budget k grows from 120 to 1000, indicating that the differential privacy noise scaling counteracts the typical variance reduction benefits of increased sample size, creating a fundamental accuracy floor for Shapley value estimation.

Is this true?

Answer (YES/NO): YES